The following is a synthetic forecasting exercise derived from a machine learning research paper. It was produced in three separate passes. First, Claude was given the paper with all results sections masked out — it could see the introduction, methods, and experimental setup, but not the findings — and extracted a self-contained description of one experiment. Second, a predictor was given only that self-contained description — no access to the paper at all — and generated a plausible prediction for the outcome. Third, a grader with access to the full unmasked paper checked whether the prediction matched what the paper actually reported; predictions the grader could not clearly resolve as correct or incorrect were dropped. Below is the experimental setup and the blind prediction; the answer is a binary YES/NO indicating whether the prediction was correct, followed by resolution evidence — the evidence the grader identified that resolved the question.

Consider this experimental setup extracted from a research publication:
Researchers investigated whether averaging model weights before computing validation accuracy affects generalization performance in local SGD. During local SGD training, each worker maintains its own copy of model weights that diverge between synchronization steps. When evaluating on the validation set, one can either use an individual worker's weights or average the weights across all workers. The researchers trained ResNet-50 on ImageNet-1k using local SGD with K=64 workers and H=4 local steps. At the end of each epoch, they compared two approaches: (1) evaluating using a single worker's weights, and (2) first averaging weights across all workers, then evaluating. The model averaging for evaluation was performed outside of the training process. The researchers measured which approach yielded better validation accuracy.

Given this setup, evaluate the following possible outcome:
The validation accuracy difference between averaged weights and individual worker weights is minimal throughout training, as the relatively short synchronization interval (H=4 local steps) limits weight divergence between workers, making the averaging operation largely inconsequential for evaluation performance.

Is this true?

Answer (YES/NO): NO